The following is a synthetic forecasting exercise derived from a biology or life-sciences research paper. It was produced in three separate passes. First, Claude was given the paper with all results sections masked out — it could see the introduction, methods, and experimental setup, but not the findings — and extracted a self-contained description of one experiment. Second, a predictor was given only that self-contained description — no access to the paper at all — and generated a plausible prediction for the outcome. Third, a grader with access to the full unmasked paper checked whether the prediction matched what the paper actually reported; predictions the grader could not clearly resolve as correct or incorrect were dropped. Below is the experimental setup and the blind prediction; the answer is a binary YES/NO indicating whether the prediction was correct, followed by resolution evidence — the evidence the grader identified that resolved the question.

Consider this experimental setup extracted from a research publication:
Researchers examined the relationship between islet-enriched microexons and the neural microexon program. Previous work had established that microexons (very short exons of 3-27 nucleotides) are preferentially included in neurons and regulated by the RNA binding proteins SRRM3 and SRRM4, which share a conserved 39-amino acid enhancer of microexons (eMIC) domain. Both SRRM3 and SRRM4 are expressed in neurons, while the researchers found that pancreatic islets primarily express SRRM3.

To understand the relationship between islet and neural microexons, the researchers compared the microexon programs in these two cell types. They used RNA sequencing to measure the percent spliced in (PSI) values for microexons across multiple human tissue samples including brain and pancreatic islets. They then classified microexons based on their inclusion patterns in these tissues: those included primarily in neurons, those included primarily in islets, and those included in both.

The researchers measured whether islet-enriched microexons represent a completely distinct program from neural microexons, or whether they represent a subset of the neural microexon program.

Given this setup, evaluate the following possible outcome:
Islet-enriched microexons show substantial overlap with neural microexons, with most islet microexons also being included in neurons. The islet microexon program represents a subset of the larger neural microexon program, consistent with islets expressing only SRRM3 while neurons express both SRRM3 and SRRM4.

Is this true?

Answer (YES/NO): YES